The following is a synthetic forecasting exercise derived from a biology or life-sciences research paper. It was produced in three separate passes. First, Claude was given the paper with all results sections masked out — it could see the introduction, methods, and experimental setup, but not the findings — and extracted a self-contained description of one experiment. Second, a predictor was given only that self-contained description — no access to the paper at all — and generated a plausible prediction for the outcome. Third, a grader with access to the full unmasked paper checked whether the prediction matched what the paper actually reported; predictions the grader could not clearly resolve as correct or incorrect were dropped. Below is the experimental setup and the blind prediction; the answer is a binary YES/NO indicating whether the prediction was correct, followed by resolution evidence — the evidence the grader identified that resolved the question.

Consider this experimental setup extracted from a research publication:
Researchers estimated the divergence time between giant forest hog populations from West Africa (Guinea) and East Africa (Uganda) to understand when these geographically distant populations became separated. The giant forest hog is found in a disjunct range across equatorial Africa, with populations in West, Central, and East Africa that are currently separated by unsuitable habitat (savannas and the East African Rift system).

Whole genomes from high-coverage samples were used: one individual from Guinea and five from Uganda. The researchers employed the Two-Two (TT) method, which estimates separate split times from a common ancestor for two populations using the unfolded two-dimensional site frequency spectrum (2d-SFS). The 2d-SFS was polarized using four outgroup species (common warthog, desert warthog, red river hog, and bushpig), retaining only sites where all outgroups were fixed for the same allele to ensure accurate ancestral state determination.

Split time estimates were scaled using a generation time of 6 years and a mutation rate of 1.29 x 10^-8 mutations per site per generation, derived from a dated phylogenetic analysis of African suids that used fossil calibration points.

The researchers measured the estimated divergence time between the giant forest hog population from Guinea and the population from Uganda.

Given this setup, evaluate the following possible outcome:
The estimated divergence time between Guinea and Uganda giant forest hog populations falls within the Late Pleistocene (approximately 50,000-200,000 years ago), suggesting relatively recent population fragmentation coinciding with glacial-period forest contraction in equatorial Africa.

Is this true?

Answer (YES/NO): NO